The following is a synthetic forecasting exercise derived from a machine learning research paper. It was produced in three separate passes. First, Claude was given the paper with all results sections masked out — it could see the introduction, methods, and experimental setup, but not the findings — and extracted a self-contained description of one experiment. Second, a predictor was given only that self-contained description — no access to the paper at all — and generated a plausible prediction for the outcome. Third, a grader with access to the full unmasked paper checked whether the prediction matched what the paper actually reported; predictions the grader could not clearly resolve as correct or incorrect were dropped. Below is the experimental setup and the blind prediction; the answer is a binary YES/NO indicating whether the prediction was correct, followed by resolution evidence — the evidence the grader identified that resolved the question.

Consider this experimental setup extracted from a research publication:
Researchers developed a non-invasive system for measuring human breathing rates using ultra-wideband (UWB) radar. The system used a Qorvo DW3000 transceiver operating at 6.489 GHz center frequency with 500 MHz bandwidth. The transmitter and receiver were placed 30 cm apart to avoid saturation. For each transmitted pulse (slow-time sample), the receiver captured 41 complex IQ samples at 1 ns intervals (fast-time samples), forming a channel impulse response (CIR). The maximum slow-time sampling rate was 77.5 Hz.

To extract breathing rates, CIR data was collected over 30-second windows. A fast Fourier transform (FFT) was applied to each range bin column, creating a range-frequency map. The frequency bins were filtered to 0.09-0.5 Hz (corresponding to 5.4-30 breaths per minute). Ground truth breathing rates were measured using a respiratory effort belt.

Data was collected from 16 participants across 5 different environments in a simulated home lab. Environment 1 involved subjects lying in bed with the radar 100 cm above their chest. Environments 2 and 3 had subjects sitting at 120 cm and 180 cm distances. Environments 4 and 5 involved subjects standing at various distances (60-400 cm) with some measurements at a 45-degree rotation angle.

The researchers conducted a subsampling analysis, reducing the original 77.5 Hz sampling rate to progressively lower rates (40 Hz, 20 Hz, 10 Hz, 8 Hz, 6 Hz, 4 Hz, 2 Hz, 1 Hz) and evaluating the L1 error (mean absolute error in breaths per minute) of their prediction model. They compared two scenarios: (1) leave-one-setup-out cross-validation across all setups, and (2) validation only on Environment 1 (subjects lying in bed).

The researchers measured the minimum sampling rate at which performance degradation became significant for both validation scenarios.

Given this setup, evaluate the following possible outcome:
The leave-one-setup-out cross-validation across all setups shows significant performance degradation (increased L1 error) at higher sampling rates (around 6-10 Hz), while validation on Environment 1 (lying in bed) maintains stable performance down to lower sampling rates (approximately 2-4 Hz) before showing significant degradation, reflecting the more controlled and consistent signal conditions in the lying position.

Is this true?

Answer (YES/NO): NO